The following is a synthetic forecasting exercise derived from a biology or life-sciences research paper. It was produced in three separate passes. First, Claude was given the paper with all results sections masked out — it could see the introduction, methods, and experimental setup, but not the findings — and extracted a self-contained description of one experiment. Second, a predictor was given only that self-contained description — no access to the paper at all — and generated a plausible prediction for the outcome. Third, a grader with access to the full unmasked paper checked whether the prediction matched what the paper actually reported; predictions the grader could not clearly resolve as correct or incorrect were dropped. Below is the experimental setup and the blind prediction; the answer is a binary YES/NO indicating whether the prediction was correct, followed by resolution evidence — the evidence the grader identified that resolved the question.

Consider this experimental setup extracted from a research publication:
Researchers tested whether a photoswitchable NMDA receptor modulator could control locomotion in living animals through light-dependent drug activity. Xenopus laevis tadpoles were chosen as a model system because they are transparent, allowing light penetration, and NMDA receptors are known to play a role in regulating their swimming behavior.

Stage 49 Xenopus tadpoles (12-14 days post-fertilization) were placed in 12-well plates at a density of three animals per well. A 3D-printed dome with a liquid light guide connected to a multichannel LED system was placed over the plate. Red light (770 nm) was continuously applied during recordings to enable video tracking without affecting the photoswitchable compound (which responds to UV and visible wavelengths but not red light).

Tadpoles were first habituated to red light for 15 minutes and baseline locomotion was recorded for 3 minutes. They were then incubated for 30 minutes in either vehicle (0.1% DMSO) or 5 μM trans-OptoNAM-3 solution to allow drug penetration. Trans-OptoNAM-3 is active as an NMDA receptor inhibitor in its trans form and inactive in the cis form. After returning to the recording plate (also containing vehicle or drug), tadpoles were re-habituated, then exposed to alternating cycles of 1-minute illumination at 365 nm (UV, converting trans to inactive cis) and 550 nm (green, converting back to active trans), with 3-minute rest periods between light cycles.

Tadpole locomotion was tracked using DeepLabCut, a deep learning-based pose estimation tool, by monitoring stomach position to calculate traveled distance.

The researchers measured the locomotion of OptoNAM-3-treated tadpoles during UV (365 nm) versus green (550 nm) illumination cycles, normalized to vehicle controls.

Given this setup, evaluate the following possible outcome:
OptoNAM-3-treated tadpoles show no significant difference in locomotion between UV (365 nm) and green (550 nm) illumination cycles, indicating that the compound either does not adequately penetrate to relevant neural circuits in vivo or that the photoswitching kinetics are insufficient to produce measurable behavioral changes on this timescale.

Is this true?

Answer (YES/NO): NO